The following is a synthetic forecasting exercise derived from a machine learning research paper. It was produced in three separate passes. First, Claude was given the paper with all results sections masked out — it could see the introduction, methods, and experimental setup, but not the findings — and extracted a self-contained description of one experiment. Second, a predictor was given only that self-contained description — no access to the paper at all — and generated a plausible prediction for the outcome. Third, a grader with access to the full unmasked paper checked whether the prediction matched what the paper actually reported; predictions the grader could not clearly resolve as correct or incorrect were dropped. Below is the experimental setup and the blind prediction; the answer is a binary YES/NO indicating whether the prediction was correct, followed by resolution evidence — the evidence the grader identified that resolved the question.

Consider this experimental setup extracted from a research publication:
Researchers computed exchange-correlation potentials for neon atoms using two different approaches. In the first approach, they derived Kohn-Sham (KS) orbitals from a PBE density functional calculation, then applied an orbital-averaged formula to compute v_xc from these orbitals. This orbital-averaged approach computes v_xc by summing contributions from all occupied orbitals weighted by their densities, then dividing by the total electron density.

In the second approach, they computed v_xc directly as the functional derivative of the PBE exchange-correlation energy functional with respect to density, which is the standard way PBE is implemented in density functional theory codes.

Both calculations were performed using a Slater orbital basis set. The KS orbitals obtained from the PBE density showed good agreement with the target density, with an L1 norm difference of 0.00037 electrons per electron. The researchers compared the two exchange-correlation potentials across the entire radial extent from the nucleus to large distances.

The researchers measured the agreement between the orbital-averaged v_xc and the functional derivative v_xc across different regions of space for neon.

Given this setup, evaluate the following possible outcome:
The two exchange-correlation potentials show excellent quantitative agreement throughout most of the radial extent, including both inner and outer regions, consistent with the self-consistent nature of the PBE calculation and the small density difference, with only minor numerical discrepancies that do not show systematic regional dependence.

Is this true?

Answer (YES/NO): NO